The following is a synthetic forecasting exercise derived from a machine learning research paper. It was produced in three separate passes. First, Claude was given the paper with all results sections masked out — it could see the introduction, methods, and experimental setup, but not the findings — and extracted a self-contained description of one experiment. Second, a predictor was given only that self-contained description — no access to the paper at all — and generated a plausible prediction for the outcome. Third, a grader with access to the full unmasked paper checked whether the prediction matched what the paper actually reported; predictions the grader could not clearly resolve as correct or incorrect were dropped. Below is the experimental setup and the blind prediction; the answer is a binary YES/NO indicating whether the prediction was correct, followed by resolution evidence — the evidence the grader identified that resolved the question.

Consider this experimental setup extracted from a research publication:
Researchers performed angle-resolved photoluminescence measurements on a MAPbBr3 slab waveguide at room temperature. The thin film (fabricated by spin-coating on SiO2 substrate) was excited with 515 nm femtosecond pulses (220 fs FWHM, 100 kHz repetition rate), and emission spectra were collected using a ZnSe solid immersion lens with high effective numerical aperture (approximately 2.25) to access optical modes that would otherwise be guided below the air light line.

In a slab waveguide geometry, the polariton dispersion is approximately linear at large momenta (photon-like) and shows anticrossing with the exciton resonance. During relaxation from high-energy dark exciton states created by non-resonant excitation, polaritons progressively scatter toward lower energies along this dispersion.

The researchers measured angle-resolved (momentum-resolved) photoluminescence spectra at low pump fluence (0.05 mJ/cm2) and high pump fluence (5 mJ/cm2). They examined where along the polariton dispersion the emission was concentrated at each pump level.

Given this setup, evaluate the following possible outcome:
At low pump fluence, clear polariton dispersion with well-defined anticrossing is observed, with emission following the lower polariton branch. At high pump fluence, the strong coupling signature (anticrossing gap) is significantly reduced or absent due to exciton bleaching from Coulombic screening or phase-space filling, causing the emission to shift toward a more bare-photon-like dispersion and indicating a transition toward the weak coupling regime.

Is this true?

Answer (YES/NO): NO